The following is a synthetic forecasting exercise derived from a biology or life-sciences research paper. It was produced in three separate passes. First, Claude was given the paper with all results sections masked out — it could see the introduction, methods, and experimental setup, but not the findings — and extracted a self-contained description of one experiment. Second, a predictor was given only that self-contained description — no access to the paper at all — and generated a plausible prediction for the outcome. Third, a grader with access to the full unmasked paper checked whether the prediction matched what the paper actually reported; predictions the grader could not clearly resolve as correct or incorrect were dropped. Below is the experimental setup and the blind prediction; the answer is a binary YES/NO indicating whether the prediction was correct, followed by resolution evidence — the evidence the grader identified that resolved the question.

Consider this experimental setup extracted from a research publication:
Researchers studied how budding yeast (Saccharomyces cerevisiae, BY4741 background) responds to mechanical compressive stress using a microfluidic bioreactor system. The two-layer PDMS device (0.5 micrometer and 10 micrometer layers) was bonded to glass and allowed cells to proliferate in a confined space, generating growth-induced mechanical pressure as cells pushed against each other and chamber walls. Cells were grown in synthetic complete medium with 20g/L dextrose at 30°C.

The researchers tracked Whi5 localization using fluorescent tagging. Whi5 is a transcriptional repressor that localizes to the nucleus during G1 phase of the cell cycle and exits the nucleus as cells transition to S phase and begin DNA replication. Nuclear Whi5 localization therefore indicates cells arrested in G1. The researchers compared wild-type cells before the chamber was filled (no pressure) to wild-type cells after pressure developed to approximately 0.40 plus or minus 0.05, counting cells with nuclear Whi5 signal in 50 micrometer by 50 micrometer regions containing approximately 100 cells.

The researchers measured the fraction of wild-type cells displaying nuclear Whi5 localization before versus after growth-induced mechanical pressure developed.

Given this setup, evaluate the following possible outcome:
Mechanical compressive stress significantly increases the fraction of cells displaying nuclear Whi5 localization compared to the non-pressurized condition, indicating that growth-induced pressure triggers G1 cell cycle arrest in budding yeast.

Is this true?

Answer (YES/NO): YES